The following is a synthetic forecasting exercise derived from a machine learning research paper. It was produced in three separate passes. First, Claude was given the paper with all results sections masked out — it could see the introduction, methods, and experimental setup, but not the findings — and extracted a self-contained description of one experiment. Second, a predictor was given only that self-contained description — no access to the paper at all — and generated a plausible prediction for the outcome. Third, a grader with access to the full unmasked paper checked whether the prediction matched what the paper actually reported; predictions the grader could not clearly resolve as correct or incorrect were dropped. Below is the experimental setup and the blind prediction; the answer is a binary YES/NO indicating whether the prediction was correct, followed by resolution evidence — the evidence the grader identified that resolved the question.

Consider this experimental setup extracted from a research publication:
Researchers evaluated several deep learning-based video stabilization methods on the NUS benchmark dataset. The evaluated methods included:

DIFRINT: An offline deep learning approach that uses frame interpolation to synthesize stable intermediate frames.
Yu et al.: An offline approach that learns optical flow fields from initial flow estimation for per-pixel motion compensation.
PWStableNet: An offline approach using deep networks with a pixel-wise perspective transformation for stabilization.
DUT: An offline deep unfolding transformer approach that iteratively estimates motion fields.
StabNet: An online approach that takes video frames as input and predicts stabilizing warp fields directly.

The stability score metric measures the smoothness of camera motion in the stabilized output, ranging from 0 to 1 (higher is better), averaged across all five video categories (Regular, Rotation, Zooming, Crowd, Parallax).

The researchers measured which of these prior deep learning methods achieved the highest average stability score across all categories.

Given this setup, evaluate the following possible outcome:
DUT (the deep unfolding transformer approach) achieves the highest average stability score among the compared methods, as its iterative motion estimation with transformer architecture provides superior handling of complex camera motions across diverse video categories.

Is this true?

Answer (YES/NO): YES